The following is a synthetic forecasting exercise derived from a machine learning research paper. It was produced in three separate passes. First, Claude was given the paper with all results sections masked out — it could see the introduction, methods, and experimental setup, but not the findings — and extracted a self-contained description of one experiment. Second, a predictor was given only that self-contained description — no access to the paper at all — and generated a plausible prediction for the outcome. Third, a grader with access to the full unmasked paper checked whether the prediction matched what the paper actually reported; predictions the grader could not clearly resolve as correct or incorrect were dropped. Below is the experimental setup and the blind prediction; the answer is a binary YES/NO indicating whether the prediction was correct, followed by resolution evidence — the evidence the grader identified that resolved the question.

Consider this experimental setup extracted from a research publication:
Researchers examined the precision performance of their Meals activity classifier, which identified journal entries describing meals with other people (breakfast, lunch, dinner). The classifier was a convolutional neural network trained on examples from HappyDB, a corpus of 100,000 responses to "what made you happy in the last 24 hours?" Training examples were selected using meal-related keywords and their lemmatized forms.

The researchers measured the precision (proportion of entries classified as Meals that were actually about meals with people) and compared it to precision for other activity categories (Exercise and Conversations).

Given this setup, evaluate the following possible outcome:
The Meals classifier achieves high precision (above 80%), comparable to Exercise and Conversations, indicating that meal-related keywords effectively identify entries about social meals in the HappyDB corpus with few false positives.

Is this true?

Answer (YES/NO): YES